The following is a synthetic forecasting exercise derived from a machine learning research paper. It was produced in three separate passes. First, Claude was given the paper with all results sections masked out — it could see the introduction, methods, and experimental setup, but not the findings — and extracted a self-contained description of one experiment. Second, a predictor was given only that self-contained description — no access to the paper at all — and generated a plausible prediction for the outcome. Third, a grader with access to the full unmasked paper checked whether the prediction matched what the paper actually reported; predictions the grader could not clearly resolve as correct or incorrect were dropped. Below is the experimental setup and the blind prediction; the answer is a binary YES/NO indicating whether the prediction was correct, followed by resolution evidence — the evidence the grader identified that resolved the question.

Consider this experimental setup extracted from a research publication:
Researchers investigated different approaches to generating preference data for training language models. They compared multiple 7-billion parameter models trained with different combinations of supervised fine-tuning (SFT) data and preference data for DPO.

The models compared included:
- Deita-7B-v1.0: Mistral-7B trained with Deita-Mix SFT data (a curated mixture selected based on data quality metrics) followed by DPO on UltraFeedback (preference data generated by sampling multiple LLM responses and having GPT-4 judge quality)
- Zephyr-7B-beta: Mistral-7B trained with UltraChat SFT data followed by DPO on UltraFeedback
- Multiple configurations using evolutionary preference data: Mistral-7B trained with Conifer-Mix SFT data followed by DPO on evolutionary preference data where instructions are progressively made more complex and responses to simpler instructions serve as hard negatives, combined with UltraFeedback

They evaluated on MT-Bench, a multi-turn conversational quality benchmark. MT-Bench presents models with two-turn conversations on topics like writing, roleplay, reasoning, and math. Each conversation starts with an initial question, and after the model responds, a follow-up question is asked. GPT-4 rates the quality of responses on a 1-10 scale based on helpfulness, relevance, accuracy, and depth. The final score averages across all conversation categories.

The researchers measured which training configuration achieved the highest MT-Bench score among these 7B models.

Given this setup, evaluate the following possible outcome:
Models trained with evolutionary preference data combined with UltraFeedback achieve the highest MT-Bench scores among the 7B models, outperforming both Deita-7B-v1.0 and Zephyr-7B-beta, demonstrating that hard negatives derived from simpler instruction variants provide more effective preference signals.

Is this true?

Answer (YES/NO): NO